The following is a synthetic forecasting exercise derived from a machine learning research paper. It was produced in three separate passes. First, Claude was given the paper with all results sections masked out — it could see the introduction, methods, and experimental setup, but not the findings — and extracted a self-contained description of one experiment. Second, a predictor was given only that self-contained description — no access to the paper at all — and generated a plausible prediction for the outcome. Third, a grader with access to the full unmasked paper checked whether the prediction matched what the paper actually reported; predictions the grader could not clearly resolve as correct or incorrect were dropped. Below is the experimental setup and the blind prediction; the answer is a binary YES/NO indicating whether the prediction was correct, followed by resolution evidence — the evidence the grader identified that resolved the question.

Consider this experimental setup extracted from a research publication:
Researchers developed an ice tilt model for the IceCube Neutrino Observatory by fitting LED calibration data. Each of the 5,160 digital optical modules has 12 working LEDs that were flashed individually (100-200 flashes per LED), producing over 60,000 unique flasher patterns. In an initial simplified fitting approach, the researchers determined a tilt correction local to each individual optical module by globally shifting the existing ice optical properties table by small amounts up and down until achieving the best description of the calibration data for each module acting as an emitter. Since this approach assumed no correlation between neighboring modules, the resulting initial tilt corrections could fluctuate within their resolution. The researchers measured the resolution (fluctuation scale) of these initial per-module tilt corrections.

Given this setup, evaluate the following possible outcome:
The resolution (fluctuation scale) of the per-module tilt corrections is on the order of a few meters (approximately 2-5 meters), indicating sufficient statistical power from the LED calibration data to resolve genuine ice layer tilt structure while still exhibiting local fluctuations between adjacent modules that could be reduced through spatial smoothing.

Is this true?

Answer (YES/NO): NO